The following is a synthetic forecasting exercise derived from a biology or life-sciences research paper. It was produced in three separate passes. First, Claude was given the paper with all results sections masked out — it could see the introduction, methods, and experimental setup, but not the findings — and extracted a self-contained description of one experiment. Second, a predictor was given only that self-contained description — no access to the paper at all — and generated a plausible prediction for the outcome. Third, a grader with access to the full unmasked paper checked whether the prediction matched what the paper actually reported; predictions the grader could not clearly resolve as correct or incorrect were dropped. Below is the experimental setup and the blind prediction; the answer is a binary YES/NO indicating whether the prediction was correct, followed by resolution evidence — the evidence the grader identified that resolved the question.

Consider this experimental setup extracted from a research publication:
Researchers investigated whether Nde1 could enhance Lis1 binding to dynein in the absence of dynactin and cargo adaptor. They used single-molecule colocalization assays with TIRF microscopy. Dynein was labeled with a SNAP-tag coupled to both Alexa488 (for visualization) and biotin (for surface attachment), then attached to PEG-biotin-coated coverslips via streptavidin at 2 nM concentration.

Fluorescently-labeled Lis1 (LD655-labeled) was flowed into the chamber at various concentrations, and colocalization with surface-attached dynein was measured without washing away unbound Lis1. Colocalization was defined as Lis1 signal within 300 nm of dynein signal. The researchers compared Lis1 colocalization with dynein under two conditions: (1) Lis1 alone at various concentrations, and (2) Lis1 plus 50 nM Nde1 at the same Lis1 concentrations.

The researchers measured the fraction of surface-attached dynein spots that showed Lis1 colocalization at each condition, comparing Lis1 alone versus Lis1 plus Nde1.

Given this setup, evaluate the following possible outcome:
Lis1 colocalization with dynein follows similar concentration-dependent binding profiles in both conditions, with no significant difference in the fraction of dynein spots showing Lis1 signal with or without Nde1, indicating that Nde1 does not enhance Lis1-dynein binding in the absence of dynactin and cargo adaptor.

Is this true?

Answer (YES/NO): NO